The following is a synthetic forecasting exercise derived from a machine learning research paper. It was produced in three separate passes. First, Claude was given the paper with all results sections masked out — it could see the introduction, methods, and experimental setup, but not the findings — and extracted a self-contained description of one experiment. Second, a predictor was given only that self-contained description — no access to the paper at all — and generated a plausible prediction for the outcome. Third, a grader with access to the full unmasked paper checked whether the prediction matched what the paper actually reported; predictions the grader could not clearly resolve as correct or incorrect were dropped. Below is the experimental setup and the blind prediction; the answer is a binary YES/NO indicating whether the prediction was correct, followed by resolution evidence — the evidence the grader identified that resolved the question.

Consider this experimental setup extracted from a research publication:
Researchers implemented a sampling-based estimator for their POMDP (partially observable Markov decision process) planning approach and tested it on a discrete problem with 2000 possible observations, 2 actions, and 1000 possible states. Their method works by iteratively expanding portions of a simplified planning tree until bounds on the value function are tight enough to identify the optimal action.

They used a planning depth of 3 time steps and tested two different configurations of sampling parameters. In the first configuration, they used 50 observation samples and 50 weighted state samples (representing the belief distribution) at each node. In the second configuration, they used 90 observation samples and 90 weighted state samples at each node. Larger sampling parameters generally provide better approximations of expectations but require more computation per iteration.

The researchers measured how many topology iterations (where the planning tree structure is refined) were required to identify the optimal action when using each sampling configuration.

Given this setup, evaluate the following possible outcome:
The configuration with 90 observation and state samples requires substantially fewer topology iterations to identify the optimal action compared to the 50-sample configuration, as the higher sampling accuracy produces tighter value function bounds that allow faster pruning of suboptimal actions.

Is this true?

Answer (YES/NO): NO